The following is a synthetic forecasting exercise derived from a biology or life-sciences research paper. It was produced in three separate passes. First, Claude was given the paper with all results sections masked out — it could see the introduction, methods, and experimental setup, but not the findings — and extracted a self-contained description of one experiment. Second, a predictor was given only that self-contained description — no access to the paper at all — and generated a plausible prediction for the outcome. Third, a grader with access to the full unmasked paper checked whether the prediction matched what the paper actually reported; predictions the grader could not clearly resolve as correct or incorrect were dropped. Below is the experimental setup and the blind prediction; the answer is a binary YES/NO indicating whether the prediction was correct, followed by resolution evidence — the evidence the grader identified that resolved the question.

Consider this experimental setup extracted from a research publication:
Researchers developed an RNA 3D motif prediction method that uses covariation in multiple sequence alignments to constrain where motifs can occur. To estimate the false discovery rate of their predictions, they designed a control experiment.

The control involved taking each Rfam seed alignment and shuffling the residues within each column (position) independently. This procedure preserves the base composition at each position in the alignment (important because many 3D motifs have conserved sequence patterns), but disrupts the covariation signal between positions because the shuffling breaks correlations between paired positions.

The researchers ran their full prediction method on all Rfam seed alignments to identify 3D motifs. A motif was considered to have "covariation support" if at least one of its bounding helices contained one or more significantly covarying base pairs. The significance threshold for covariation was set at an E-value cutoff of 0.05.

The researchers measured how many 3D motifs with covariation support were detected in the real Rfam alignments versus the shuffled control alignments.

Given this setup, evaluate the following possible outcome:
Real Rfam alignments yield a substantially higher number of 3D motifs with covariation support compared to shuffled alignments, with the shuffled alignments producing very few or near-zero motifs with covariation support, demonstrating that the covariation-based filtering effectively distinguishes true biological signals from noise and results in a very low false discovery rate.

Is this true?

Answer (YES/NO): NO